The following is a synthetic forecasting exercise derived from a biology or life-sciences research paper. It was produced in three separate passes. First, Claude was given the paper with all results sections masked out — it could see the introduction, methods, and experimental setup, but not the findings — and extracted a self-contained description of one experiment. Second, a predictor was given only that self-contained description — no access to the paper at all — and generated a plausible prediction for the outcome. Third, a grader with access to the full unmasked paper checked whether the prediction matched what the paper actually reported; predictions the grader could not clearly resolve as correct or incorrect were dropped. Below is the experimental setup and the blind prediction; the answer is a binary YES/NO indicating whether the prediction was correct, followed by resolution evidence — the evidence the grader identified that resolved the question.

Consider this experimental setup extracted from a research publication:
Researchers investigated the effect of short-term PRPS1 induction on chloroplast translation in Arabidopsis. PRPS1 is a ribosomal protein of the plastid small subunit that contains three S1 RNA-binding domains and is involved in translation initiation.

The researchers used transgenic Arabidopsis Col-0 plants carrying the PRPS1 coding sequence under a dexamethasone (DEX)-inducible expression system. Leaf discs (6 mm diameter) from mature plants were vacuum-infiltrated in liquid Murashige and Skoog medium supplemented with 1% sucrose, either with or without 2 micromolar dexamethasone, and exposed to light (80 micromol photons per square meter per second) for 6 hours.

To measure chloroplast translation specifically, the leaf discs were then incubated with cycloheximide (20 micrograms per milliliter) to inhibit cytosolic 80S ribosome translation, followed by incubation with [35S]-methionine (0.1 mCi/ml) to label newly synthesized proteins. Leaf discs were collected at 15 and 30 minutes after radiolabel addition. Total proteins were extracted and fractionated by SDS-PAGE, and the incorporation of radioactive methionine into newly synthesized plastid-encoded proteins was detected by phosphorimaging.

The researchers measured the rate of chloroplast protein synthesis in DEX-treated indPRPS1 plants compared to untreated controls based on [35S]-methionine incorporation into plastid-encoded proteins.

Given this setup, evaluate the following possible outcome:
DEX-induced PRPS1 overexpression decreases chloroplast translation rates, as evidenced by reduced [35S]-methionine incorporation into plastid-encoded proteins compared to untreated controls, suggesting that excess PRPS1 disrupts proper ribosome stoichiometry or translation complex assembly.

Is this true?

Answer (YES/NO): YES